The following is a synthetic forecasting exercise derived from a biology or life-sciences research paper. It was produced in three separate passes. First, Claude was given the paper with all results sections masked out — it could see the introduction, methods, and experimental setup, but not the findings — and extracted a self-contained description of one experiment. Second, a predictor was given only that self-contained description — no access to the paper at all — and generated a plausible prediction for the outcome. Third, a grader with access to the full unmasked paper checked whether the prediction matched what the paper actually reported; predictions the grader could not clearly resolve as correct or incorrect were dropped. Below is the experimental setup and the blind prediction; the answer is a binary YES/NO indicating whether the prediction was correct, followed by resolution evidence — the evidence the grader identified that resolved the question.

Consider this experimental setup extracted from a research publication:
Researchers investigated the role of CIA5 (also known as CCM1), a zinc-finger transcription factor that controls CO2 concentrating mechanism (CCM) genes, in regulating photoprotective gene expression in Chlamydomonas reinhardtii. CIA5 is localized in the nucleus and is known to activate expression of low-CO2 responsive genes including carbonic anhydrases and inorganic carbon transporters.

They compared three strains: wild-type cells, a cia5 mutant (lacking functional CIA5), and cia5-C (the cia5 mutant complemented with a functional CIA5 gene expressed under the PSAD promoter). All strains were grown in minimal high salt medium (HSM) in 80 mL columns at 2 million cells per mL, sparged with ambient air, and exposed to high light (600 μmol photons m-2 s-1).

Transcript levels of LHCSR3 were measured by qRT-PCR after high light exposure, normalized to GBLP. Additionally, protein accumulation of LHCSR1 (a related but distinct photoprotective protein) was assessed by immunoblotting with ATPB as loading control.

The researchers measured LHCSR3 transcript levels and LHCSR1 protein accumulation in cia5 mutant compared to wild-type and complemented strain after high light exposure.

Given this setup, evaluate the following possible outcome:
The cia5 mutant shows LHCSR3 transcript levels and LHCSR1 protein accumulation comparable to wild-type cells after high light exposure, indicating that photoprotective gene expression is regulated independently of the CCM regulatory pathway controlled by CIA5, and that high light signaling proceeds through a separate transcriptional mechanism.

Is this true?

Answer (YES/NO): NO